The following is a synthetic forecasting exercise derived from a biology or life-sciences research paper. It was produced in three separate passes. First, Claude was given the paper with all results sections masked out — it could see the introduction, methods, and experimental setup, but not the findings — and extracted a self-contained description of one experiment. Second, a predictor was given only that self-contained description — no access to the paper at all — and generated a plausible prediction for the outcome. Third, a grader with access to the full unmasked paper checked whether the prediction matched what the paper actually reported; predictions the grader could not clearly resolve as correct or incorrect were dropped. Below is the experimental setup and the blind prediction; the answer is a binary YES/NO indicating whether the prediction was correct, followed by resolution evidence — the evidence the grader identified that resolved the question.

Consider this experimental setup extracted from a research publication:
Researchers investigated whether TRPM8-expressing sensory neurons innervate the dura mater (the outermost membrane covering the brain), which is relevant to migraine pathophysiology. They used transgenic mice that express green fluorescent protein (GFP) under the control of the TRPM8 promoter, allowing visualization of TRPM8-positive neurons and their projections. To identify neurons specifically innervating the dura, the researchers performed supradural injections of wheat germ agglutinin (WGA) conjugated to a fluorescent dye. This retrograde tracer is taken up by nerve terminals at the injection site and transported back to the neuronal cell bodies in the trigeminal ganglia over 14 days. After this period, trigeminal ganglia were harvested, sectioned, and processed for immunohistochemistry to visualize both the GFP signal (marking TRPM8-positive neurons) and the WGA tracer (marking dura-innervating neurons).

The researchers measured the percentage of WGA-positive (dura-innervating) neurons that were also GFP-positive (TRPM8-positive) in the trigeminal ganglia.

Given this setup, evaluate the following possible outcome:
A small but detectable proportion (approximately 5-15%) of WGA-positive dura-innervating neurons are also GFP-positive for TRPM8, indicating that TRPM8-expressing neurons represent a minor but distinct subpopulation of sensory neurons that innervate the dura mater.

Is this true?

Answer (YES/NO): NO